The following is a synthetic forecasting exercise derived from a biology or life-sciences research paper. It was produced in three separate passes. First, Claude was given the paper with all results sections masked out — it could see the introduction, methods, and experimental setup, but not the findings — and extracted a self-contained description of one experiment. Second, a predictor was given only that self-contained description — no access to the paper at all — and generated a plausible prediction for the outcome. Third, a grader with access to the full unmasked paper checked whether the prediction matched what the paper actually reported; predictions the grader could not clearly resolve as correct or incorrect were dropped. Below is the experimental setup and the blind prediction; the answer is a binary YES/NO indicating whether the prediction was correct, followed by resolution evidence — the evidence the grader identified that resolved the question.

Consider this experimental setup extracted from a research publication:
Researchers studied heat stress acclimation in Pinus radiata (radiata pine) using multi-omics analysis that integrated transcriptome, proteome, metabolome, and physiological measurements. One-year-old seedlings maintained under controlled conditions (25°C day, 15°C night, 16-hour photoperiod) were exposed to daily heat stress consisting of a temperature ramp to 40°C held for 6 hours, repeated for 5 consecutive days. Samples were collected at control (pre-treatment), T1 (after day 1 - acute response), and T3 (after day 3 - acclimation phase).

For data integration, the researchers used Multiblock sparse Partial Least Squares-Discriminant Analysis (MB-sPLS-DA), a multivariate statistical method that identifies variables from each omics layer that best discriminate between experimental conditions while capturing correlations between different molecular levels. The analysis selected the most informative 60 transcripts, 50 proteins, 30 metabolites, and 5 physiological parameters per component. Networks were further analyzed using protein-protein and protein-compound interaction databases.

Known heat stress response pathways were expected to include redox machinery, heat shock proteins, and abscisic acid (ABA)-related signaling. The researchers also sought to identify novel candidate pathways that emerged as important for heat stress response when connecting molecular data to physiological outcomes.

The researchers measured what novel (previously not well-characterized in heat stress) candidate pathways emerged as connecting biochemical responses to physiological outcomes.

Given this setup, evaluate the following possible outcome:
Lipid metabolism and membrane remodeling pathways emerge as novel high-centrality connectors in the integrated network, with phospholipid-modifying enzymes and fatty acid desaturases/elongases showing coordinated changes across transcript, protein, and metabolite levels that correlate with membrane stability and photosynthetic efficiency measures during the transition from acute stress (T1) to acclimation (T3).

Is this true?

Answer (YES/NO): NO